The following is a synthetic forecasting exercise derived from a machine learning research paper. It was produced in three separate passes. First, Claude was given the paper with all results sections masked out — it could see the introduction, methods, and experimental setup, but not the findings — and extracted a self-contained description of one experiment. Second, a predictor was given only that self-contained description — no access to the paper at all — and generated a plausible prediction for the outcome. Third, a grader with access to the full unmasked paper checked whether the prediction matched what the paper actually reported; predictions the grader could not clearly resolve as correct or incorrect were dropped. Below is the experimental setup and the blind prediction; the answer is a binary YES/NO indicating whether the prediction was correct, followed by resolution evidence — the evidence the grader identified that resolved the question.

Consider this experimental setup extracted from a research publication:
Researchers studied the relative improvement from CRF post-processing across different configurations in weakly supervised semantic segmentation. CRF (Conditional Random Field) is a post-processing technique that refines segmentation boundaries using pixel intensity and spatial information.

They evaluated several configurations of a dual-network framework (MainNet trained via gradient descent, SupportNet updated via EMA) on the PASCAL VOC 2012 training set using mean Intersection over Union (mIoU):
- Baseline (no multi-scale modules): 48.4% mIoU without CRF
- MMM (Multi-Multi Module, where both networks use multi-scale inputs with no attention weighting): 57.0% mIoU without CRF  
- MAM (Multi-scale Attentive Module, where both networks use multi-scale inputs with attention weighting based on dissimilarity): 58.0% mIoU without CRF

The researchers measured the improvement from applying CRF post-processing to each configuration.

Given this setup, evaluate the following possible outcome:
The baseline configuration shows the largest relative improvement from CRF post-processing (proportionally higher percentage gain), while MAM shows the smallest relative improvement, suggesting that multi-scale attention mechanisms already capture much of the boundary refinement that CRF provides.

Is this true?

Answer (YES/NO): NO